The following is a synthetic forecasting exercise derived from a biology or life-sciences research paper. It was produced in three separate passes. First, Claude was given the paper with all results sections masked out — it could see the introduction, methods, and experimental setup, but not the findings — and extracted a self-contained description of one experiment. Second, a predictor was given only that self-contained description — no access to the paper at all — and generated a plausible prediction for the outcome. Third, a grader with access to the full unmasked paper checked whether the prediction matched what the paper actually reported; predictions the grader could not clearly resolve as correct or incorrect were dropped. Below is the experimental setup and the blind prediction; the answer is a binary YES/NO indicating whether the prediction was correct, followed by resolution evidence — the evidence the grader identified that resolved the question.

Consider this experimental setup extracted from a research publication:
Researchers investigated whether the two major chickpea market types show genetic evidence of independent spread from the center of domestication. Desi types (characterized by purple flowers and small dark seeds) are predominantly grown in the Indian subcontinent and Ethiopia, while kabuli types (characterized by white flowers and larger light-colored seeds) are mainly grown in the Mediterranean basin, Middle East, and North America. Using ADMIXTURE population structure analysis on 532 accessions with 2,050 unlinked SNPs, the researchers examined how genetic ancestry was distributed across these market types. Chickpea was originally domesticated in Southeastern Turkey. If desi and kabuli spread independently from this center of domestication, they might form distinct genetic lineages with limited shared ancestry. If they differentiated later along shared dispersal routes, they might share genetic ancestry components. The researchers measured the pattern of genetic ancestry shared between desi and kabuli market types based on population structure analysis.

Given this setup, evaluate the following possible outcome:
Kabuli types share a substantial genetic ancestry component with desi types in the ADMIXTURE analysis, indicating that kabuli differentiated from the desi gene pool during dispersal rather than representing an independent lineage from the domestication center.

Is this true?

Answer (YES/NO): YES